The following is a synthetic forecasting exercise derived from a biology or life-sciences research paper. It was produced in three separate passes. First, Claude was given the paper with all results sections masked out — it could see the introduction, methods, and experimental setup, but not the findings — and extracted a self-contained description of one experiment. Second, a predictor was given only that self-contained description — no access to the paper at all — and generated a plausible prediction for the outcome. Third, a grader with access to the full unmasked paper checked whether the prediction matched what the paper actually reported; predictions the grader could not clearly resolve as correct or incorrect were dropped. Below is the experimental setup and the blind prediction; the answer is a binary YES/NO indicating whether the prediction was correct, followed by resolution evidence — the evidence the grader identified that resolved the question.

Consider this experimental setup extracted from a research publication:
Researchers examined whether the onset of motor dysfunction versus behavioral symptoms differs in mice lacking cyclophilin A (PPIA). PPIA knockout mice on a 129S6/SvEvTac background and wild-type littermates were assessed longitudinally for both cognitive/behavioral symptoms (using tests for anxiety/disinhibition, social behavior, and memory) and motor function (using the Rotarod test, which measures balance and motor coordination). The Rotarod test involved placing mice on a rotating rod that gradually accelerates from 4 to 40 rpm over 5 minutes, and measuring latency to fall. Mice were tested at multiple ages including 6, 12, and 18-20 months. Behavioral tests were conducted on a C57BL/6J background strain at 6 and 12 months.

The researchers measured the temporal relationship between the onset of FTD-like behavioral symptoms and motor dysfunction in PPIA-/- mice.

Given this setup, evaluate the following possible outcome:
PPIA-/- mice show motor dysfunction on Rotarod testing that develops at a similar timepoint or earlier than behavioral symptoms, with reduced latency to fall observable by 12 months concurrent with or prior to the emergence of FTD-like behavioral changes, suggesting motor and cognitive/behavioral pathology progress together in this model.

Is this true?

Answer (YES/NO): NO